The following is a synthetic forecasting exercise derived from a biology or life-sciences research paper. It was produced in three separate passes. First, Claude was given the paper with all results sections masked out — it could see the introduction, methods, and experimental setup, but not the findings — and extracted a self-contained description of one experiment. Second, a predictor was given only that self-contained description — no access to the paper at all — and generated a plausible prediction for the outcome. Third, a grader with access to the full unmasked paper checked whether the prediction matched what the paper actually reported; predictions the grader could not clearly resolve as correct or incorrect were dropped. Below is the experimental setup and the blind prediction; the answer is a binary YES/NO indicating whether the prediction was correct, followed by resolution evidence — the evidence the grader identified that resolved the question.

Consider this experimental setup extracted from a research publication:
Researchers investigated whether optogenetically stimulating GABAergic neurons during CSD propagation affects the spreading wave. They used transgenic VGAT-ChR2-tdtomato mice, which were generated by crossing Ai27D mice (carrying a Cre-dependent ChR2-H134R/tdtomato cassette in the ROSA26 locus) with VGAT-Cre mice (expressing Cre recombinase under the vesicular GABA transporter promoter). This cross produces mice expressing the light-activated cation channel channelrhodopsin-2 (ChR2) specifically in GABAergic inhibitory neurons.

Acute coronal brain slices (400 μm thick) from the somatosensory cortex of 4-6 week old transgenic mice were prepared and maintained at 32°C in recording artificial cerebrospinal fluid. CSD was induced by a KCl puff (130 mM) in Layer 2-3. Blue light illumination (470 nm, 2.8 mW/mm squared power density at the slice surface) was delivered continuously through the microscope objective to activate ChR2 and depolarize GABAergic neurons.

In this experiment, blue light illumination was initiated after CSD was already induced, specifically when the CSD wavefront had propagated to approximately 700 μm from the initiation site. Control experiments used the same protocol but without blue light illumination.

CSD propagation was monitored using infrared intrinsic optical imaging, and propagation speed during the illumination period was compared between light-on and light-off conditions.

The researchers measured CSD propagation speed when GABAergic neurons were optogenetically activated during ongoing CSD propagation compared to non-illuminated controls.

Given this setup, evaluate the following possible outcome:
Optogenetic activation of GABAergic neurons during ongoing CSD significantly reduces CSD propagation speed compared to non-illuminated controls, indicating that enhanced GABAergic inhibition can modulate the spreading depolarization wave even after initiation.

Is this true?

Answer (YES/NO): NO